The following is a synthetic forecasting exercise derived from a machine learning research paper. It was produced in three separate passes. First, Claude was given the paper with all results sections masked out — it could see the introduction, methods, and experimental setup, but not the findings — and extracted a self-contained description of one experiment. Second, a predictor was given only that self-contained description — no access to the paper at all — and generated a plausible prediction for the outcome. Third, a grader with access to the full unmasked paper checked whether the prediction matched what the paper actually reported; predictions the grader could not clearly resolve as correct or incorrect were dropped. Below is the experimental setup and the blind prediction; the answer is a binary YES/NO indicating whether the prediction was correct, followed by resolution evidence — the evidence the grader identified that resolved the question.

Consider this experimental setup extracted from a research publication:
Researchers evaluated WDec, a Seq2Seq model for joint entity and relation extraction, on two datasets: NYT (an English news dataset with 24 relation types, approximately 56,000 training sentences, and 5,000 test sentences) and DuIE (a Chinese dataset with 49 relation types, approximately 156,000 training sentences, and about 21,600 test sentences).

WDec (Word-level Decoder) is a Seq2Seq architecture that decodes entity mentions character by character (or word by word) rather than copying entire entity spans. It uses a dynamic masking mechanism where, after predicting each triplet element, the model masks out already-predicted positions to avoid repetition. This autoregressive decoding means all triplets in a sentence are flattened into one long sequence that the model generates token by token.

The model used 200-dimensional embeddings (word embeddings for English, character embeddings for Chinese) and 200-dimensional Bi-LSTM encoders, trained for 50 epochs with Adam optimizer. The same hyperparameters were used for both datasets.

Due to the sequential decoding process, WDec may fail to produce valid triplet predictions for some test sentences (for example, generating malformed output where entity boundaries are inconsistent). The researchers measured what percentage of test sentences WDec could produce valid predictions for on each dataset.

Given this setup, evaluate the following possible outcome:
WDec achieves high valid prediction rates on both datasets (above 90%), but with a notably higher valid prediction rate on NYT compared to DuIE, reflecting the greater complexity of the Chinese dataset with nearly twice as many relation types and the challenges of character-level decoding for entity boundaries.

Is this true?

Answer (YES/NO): NO